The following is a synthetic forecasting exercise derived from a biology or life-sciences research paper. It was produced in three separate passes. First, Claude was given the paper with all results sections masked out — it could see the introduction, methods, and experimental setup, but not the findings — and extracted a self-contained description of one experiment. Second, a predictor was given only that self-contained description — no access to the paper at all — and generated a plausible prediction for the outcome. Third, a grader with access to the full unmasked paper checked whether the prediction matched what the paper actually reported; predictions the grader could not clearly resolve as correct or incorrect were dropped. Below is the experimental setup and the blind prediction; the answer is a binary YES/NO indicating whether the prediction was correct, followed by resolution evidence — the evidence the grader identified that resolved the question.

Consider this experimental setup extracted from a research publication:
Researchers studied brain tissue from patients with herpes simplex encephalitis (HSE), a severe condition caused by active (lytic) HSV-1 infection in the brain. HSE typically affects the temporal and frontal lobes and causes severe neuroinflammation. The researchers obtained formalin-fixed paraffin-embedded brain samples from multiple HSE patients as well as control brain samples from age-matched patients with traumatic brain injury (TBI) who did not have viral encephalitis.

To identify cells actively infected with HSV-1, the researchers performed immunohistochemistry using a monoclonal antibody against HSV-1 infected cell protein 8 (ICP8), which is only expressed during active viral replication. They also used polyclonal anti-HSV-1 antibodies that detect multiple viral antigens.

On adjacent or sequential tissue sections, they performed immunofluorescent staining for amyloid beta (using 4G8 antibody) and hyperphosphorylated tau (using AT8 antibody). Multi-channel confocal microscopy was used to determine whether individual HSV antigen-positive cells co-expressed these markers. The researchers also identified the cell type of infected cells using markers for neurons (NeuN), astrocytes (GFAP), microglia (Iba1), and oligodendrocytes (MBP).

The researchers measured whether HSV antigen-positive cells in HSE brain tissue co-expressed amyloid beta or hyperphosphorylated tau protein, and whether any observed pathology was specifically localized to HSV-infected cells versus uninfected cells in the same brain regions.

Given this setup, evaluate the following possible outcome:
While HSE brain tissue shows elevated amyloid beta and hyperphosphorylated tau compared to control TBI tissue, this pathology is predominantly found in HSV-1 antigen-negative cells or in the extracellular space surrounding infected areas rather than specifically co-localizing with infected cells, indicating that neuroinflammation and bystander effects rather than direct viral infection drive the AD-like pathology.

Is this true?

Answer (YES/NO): NO